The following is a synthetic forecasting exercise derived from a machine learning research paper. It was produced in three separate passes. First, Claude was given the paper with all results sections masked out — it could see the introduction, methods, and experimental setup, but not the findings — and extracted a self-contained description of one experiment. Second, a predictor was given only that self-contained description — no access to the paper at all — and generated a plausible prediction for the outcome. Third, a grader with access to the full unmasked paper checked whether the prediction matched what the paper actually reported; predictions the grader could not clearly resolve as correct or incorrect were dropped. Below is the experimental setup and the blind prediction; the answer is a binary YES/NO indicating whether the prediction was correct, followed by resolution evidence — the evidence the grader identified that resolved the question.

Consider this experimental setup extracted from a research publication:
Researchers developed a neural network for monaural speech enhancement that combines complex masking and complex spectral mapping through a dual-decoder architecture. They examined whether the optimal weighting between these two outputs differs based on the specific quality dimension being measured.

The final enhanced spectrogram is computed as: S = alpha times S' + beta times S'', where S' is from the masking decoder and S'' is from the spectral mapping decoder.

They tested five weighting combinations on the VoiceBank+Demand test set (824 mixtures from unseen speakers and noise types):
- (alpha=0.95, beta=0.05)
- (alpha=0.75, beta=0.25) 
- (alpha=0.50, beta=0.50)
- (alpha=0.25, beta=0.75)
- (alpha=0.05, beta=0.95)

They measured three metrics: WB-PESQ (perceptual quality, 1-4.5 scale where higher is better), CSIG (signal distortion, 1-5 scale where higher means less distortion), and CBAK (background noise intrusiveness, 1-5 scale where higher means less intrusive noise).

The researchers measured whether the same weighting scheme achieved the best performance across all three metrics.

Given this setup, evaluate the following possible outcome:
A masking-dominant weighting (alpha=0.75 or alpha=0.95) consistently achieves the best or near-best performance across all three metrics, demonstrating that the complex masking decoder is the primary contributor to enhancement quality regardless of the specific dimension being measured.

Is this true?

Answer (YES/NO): YES